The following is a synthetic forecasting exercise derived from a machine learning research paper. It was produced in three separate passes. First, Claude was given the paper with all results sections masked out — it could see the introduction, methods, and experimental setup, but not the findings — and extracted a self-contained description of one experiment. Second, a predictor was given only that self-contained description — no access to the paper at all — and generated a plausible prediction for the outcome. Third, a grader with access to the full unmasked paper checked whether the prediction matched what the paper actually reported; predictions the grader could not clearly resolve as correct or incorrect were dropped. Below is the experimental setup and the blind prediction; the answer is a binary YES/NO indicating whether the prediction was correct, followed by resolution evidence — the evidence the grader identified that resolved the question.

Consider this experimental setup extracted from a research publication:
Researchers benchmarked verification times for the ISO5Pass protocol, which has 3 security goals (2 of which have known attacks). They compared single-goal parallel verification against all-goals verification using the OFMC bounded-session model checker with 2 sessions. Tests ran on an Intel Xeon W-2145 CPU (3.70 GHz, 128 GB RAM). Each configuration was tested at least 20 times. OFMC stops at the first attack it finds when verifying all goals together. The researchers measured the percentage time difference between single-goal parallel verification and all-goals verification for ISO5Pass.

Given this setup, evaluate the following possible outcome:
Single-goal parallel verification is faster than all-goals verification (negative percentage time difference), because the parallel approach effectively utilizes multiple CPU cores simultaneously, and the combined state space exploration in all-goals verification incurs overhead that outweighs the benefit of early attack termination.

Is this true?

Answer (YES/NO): NO